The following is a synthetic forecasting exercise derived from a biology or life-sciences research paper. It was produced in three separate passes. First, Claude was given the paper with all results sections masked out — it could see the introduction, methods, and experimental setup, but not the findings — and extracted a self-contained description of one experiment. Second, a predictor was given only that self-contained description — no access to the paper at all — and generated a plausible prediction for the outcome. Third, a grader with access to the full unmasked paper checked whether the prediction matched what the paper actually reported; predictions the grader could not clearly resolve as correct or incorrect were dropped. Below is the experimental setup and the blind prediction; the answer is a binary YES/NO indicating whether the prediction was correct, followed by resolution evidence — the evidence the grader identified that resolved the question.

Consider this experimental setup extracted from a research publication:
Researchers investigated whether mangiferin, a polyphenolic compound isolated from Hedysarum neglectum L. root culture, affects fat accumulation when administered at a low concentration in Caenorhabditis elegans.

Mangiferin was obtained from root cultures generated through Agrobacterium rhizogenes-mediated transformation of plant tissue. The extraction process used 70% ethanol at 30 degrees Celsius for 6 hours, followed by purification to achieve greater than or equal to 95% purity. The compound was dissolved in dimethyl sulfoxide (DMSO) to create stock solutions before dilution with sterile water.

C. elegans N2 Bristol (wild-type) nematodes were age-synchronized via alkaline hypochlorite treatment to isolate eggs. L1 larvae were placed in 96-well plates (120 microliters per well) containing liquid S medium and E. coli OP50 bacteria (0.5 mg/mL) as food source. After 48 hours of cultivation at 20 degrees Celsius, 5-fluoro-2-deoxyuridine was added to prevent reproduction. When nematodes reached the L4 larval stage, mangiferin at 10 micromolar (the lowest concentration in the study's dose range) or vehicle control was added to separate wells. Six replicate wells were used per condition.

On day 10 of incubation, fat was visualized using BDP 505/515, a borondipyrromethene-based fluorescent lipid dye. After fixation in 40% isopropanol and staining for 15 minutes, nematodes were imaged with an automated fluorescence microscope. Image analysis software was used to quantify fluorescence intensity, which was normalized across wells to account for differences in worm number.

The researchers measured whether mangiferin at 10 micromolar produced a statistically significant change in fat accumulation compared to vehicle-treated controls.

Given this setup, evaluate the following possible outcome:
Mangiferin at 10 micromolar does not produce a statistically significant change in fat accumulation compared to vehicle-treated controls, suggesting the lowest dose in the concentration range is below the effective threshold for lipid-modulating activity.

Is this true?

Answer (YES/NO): YES